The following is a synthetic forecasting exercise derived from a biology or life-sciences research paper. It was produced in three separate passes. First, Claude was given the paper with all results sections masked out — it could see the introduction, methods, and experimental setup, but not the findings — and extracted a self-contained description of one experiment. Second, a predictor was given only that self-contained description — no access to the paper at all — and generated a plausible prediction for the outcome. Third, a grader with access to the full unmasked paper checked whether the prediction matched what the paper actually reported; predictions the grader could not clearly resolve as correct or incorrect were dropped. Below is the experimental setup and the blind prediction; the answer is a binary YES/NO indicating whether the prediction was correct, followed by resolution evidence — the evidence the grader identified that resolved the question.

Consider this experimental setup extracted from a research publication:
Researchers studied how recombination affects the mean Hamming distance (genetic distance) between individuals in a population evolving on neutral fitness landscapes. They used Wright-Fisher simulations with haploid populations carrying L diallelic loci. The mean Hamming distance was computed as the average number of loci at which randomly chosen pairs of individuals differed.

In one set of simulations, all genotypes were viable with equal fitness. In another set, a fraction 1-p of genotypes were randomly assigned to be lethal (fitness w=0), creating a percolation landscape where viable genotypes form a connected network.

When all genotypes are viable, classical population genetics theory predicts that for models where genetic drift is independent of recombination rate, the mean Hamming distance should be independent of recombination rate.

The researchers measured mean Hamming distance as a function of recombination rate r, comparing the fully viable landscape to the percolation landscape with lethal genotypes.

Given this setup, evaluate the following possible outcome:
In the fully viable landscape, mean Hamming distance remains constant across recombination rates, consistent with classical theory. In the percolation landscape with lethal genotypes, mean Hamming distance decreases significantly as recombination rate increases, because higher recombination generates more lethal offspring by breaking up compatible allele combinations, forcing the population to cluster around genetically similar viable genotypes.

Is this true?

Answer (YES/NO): YES